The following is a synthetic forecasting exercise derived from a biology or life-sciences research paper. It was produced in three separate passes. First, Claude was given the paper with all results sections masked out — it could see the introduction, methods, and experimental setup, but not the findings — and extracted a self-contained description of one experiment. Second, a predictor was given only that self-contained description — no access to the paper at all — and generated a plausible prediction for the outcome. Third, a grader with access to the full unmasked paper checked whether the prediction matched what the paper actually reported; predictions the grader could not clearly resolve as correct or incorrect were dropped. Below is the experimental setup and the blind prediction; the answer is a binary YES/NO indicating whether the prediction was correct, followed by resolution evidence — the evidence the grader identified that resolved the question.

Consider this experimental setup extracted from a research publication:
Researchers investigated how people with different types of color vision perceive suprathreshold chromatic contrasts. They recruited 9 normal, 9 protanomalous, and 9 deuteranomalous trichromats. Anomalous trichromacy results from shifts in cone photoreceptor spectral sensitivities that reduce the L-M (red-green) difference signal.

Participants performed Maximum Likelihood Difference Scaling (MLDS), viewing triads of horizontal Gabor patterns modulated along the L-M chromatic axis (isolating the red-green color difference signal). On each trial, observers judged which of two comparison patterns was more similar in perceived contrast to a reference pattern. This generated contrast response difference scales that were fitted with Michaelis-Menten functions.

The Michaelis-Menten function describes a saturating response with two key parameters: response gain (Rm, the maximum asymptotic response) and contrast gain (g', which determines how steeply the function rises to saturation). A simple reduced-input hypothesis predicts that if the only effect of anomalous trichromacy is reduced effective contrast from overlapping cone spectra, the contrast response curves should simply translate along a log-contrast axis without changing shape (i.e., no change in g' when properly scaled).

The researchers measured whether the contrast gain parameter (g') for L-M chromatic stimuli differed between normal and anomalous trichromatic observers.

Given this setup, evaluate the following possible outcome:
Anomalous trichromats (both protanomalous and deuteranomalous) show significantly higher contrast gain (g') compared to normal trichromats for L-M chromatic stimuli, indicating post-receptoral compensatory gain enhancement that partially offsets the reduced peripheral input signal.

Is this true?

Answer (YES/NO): YES